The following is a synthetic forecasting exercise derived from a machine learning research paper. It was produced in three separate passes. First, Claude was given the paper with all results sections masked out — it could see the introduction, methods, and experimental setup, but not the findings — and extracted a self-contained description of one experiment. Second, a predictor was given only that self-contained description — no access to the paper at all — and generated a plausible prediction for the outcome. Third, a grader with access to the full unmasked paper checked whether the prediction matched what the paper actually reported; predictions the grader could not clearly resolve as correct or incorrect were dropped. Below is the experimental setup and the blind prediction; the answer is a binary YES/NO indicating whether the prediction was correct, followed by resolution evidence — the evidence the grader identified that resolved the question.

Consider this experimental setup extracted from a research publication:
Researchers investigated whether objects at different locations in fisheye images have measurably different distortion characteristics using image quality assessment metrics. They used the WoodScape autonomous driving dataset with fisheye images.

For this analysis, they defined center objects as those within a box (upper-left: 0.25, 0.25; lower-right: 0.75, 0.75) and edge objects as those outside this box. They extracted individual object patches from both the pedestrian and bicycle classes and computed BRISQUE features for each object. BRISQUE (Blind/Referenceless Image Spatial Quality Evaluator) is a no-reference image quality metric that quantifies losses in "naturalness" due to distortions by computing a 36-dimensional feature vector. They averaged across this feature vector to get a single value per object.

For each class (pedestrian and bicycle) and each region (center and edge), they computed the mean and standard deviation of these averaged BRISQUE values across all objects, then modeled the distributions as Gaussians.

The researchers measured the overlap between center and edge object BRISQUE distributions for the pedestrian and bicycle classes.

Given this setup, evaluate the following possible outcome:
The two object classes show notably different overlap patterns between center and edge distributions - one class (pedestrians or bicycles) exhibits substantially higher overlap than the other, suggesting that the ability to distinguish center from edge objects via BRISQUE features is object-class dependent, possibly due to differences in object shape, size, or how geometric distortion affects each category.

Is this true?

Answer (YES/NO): YES